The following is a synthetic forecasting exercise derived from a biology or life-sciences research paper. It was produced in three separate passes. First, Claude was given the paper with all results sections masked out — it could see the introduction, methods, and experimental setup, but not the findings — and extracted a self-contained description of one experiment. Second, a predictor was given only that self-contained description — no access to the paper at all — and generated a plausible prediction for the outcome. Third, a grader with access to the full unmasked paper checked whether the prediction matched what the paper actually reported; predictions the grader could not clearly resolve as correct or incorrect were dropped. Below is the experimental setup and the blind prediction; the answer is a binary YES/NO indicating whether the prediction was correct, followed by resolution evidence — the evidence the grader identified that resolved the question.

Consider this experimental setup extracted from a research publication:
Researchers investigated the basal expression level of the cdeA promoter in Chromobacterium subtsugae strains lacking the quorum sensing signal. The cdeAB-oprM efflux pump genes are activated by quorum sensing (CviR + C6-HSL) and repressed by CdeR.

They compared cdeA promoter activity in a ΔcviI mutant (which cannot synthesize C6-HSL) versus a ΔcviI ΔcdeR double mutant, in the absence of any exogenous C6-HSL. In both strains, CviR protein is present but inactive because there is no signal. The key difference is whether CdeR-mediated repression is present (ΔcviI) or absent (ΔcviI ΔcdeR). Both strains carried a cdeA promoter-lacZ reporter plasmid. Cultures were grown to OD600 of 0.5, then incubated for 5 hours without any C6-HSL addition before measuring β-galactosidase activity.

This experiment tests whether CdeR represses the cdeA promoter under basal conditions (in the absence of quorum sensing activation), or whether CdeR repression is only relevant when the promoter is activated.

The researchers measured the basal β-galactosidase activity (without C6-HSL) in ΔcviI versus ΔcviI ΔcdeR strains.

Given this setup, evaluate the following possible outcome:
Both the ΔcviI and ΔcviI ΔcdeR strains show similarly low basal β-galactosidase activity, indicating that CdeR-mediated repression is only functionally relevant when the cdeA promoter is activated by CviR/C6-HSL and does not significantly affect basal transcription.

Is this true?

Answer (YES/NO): NO